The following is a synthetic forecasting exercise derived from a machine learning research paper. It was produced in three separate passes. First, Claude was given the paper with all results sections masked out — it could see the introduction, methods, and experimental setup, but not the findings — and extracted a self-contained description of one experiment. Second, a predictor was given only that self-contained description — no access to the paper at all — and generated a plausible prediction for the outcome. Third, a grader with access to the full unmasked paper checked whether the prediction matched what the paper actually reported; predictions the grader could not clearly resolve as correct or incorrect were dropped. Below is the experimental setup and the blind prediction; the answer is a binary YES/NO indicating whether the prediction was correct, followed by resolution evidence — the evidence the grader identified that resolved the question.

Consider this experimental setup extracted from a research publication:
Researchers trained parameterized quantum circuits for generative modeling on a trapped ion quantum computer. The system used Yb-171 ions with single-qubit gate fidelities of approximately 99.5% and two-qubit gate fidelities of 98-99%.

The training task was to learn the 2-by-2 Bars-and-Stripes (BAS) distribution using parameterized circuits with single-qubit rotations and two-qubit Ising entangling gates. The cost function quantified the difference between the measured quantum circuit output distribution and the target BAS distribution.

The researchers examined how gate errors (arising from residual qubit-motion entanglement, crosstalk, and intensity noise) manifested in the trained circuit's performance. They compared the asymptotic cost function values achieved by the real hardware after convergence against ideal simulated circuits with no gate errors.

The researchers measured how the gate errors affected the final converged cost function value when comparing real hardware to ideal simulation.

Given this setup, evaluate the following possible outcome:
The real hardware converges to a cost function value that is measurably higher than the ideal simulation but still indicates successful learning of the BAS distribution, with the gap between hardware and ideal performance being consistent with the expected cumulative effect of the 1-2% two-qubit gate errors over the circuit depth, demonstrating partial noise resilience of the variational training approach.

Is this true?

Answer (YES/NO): NO